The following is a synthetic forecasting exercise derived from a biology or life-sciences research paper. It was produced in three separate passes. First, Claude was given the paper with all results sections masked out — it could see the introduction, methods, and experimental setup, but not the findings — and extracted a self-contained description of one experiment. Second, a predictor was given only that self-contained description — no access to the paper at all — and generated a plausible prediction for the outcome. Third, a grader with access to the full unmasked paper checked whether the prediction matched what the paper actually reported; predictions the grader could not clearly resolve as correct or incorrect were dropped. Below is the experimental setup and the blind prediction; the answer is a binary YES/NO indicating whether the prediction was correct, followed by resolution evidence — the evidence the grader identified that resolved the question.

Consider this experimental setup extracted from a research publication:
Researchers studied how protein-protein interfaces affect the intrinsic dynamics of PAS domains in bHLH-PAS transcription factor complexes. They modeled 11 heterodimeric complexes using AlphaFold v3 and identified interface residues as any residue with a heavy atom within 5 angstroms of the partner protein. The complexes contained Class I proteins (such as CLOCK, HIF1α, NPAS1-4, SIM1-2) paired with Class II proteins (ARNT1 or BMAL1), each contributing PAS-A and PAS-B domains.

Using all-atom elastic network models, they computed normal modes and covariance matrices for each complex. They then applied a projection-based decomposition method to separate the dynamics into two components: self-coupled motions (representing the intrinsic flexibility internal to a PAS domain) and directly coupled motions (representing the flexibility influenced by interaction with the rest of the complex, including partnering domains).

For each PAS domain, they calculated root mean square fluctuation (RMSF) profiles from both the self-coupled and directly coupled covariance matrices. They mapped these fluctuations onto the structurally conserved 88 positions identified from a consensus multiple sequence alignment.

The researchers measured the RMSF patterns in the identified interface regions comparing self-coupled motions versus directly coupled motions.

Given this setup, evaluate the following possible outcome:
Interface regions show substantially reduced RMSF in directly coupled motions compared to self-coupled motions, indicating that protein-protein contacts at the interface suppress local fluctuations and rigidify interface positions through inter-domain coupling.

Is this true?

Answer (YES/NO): NO